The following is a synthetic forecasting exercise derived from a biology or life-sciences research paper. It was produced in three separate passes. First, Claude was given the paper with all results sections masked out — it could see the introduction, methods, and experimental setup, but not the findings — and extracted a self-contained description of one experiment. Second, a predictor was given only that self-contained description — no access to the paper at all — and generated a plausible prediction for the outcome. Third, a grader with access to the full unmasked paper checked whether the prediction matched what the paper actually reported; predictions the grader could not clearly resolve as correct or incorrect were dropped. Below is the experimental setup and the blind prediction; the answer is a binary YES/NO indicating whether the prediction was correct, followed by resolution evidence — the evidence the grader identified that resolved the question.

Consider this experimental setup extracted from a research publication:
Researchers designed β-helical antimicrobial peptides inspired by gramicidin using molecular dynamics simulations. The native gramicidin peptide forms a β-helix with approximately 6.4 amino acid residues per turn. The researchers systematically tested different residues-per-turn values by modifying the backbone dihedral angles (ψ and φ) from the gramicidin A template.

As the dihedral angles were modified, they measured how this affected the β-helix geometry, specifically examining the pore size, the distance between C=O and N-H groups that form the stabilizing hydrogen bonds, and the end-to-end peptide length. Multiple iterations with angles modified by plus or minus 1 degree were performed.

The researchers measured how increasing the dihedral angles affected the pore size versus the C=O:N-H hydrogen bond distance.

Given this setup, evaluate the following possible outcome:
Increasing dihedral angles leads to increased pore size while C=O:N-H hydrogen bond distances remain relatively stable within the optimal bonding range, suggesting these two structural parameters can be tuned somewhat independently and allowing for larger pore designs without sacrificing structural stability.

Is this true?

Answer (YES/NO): NO